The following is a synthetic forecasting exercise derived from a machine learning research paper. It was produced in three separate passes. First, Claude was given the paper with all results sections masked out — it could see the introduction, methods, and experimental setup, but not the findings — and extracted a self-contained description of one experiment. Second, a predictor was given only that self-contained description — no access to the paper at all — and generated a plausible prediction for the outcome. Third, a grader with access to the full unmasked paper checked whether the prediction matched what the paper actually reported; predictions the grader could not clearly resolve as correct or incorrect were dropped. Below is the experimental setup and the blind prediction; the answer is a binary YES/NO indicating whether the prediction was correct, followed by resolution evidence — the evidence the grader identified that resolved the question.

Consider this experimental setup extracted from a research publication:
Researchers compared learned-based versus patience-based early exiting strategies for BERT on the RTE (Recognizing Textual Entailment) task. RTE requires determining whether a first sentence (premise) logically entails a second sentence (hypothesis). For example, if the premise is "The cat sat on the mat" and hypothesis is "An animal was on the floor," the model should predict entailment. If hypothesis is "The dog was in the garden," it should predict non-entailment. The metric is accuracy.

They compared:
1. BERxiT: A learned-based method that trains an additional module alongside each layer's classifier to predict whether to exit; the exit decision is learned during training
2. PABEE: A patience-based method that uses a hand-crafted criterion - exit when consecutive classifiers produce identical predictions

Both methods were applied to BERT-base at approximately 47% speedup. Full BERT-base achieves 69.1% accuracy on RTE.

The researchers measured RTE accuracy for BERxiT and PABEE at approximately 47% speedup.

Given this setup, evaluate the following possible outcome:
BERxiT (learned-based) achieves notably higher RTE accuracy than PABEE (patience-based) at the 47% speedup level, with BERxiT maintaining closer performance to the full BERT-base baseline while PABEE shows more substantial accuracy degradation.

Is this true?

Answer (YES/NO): NO